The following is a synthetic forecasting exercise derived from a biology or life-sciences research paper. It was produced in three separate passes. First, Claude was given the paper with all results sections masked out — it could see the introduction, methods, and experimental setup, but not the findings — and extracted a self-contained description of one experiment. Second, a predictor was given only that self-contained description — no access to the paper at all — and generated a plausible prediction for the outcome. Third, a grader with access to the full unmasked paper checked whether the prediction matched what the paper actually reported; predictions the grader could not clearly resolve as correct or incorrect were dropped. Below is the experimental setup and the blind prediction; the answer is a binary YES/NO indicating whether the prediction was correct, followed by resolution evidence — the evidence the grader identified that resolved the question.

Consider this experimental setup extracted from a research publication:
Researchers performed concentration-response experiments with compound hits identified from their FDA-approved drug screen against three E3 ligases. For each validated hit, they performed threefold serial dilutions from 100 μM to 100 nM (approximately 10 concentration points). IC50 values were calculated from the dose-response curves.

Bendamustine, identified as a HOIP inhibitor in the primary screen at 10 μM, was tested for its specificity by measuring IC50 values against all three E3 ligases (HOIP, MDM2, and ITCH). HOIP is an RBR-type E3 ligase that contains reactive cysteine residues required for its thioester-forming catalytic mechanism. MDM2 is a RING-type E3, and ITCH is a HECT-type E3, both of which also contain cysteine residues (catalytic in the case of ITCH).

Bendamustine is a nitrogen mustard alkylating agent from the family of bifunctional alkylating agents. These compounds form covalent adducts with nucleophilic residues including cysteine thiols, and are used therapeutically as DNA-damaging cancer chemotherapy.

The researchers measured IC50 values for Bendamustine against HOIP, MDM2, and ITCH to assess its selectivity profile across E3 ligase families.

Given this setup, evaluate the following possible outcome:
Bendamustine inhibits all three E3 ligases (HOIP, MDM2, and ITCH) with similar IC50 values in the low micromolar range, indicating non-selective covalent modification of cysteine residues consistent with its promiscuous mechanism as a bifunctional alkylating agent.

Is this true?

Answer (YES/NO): NO